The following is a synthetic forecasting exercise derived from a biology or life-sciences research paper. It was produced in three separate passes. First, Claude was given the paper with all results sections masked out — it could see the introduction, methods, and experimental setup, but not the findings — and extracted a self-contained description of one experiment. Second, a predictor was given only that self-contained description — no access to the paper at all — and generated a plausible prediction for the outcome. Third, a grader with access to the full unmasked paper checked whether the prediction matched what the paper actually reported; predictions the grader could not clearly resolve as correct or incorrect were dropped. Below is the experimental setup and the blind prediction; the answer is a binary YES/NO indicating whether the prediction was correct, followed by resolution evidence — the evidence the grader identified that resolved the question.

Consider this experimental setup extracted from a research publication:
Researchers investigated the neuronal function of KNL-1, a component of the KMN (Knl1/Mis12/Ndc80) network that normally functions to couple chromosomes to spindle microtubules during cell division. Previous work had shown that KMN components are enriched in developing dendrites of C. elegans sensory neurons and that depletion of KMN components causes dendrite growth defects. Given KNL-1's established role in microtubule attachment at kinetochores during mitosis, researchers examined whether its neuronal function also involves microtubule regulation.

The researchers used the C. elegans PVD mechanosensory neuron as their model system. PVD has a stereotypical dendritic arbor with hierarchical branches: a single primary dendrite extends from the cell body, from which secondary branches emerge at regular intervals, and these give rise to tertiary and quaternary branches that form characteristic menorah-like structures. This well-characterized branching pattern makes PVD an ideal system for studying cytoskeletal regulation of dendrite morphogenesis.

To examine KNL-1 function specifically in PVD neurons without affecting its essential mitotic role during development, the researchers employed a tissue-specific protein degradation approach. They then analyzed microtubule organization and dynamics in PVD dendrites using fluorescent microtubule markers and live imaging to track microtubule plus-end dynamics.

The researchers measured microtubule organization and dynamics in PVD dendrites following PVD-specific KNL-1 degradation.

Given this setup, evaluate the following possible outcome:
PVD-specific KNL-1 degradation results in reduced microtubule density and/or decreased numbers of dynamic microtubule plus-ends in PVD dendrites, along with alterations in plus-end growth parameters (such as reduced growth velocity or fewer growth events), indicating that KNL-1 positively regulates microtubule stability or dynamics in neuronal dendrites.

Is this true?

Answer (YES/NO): NO